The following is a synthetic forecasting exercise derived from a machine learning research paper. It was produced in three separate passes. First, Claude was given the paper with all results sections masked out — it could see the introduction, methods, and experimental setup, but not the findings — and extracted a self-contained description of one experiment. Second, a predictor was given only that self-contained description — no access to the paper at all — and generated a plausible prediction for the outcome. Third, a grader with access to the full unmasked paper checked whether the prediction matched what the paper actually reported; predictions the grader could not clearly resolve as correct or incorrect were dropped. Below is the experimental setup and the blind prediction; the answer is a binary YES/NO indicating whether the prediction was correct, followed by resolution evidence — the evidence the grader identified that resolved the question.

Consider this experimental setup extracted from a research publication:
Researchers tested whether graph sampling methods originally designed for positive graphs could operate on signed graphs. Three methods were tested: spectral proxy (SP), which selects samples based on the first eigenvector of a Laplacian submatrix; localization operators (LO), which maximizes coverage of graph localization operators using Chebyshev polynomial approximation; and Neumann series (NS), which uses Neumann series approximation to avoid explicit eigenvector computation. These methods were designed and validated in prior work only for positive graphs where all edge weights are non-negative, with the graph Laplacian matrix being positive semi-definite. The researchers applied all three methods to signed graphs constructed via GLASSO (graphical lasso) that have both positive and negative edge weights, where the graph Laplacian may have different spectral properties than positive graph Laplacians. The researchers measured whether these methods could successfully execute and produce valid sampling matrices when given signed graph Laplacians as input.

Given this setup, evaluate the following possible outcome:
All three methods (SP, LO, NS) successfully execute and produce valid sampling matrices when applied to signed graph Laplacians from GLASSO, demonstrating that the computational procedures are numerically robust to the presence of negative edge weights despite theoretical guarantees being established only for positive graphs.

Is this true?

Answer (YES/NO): YES